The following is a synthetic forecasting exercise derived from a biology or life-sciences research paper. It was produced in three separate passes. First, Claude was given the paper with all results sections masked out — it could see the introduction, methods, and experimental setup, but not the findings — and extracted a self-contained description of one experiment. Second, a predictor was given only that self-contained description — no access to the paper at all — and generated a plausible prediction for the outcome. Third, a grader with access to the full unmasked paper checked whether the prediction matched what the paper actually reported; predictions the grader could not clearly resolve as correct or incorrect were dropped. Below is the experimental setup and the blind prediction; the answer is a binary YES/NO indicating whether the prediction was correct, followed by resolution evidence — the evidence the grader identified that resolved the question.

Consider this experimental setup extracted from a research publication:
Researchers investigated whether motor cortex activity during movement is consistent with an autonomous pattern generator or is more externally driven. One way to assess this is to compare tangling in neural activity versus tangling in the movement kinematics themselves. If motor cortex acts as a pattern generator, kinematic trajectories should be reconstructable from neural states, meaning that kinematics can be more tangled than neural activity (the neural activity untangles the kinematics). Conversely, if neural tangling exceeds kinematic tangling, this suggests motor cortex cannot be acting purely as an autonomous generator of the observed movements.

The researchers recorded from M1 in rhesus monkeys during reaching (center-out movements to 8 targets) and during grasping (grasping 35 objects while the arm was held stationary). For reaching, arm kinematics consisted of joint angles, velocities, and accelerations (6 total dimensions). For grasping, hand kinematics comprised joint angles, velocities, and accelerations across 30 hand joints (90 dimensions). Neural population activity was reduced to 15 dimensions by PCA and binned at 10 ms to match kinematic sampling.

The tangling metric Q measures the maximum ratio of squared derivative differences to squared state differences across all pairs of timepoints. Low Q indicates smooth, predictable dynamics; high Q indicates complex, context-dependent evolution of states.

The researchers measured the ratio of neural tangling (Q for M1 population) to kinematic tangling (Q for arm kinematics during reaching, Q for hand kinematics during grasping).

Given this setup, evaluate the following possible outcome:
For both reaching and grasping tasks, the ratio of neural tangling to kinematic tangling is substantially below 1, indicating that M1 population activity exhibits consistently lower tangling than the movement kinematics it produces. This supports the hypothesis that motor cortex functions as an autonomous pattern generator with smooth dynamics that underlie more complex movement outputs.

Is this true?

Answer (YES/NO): NO